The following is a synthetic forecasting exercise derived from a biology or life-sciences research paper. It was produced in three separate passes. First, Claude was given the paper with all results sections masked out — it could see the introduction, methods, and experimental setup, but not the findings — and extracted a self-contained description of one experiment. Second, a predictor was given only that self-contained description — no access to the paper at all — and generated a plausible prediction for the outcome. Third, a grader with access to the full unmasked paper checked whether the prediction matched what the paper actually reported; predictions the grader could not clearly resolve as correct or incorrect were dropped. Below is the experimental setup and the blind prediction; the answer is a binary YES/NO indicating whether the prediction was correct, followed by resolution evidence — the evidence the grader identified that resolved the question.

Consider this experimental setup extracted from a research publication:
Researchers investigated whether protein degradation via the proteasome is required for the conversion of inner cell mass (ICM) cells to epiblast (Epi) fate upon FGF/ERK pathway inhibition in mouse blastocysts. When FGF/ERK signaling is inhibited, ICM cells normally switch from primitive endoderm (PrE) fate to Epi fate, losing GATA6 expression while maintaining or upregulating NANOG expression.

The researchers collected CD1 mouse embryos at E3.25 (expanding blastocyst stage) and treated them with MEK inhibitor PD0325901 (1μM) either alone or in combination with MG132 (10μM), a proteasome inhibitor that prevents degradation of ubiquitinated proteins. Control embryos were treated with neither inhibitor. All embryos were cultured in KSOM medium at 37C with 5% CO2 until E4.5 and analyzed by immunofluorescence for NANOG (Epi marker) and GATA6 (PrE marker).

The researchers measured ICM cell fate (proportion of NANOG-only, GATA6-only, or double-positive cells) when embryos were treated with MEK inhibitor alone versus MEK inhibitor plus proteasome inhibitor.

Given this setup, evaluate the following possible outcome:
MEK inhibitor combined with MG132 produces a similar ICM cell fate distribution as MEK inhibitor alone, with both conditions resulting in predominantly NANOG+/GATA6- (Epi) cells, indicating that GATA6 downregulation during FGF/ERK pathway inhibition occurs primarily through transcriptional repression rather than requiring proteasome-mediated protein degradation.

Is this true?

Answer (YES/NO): NO